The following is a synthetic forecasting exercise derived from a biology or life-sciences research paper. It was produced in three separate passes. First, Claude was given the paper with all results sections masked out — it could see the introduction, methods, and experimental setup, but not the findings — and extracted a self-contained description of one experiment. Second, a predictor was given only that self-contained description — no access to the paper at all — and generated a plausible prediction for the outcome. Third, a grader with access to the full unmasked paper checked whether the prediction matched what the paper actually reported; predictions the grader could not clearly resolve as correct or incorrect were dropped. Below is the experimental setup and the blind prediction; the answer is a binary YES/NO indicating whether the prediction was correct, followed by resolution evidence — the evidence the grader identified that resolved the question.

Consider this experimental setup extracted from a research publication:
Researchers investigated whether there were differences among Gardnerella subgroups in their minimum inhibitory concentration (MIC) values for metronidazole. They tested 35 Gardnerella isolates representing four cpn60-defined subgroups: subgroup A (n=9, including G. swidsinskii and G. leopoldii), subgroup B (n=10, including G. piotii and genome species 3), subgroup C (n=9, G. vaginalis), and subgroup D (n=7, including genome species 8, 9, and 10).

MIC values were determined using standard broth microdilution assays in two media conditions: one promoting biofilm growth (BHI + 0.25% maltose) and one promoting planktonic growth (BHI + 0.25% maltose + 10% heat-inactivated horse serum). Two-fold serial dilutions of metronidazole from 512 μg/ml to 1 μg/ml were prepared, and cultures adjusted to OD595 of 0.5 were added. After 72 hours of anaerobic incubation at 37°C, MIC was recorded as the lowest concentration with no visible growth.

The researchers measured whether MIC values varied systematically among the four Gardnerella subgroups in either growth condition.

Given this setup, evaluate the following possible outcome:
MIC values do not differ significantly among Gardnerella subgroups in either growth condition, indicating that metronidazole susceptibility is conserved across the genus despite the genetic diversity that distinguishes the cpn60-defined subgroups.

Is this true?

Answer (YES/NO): YES